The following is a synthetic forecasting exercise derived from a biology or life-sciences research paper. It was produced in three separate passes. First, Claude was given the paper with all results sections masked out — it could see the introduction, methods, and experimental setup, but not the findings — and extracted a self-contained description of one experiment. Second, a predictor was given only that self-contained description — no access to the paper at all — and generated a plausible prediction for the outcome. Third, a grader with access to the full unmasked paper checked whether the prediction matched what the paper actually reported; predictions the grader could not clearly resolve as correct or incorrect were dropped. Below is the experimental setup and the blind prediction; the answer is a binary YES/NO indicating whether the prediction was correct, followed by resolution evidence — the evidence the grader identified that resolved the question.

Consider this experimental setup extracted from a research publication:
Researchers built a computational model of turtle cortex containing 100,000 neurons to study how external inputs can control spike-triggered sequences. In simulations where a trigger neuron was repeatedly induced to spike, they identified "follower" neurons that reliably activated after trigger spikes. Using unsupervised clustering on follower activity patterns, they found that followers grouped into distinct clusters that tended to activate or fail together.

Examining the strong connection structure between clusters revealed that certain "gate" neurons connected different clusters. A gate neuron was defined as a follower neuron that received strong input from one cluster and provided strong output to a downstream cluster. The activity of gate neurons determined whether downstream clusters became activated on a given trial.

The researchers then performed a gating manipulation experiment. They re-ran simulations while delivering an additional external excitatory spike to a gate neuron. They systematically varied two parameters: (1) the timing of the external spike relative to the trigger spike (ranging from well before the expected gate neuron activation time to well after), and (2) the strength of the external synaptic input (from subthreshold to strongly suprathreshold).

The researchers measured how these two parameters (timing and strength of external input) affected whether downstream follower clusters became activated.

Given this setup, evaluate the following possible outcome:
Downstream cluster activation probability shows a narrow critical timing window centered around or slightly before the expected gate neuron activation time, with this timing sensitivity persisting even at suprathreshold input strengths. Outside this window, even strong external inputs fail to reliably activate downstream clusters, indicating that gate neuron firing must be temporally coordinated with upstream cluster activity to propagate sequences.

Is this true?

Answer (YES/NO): NO